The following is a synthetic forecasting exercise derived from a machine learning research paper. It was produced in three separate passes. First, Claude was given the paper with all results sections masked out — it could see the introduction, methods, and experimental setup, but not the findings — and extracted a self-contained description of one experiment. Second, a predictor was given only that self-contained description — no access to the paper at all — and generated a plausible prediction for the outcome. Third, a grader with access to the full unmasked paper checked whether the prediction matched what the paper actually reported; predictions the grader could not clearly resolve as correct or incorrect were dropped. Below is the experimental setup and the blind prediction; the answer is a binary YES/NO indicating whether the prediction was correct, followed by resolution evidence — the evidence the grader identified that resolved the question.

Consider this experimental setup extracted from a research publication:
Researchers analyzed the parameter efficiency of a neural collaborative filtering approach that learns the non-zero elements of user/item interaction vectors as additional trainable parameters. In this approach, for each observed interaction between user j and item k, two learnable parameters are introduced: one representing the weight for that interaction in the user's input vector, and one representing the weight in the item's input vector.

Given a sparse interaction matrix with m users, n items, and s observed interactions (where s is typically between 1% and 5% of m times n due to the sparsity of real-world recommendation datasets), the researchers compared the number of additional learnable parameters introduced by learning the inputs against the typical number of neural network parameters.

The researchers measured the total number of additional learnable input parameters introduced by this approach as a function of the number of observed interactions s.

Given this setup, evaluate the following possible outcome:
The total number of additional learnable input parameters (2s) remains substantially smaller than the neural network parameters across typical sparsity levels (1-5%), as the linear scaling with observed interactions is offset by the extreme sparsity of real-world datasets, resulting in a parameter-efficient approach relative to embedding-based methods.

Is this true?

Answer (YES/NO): NO